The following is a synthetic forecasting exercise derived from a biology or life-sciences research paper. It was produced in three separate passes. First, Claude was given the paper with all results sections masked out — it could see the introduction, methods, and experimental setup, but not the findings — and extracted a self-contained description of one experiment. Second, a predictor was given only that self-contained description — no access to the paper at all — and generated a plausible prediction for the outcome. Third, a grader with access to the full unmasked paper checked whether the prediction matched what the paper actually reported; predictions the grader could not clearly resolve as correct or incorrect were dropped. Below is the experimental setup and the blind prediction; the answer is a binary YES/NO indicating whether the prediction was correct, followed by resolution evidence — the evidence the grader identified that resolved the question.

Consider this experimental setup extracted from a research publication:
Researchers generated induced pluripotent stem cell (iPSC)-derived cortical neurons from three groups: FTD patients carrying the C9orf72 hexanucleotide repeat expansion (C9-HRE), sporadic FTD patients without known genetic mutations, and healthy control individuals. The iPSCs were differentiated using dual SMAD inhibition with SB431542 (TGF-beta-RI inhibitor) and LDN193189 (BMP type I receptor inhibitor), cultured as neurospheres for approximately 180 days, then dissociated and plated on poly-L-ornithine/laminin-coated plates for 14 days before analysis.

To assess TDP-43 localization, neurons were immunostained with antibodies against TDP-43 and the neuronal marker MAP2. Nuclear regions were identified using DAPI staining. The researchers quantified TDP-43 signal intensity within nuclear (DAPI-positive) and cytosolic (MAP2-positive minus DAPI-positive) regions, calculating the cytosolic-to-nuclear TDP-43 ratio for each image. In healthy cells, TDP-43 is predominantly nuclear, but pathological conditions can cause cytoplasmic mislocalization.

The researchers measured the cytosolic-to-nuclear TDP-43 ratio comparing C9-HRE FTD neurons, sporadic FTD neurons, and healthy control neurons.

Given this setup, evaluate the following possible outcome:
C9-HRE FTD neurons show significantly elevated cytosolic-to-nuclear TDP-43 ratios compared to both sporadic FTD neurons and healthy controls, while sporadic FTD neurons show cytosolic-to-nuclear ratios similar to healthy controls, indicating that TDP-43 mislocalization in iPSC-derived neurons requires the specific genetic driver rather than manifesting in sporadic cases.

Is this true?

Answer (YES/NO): NO